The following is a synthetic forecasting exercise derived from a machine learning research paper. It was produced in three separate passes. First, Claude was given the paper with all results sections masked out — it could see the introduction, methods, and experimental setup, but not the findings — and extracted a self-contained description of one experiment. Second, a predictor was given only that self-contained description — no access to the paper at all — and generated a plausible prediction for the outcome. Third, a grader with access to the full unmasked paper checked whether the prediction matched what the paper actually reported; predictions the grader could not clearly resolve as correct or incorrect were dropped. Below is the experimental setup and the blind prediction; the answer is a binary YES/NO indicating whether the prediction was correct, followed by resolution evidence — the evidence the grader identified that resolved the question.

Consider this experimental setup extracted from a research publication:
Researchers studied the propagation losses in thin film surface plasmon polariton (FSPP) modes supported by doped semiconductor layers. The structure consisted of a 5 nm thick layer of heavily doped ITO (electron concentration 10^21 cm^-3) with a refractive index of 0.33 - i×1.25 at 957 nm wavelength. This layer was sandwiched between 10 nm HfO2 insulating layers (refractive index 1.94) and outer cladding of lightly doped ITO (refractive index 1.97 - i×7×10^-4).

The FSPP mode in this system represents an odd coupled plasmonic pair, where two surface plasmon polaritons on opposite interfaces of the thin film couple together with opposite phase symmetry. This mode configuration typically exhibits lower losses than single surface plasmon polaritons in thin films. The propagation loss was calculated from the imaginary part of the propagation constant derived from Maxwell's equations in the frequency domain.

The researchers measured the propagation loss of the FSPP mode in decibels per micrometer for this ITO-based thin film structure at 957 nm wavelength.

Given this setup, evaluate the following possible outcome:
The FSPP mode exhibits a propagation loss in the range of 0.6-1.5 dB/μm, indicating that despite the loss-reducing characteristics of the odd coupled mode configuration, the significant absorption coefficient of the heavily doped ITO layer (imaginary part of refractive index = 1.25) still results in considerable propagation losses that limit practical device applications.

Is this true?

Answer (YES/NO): NO